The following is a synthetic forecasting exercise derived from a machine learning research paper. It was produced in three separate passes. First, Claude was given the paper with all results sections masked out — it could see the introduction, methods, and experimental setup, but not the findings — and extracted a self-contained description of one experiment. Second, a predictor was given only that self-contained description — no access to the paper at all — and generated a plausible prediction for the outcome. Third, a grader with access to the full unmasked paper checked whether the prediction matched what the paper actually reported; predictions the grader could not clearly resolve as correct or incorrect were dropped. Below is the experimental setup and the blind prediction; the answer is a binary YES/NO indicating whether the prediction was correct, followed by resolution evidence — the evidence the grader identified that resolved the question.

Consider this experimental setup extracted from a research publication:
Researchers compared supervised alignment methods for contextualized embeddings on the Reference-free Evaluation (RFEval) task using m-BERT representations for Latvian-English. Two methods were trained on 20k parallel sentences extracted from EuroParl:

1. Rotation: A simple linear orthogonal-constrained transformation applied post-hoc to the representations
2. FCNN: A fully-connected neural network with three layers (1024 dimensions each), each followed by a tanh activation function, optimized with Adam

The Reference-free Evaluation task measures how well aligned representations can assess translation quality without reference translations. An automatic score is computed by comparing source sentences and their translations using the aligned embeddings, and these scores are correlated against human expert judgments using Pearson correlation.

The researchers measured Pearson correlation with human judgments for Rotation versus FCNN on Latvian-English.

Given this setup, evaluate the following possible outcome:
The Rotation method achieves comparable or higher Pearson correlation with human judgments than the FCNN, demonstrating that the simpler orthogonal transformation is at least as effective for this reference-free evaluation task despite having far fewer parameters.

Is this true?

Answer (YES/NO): NO